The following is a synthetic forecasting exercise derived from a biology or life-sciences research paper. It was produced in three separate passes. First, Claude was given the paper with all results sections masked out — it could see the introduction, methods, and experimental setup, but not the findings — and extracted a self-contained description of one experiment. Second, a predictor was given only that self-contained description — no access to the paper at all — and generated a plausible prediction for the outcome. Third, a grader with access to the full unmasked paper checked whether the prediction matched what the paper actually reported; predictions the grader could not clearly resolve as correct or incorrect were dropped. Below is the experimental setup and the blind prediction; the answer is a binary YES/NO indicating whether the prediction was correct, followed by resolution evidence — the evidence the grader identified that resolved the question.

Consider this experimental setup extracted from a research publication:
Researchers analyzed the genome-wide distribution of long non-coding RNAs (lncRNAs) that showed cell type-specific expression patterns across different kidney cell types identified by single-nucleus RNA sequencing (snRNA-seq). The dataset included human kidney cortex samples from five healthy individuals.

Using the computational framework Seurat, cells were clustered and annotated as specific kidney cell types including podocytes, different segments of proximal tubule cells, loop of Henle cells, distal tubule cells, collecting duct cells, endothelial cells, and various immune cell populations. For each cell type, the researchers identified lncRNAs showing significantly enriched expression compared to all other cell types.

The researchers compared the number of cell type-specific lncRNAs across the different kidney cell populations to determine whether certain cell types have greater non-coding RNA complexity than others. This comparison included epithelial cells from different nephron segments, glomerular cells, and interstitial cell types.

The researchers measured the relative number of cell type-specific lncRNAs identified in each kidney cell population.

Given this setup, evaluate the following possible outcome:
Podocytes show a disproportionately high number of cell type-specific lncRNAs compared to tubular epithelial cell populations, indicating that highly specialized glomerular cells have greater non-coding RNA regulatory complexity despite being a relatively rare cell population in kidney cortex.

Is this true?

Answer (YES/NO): NO